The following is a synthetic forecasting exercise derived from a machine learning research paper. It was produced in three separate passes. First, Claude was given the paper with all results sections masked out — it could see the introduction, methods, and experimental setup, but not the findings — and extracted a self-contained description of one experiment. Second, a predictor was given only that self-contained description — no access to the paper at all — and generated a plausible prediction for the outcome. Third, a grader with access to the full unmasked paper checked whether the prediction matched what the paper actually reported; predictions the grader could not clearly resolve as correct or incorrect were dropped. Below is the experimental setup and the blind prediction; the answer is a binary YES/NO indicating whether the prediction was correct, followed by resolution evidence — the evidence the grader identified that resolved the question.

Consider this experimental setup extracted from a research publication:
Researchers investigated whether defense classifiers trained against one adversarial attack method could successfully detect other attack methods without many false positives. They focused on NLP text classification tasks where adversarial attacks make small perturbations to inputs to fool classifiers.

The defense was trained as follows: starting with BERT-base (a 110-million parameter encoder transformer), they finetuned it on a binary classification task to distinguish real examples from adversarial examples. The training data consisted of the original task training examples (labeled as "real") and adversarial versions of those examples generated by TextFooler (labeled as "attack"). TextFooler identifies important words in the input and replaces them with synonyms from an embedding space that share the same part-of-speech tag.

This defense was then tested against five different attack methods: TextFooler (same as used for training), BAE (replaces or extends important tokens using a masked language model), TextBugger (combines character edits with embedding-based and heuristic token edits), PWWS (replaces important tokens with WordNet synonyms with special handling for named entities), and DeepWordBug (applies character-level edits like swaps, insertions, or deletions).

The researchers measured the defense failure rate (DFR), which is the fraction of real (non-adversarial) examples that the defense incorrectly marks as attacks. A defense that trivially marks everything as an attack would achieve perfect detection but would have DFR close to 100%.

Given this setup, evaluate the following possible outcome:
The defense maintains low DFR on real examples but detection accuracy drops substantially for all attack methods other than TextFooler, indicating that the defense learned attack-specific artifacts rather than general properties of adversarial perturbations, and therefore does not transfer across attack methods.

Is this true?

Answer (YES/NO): NO